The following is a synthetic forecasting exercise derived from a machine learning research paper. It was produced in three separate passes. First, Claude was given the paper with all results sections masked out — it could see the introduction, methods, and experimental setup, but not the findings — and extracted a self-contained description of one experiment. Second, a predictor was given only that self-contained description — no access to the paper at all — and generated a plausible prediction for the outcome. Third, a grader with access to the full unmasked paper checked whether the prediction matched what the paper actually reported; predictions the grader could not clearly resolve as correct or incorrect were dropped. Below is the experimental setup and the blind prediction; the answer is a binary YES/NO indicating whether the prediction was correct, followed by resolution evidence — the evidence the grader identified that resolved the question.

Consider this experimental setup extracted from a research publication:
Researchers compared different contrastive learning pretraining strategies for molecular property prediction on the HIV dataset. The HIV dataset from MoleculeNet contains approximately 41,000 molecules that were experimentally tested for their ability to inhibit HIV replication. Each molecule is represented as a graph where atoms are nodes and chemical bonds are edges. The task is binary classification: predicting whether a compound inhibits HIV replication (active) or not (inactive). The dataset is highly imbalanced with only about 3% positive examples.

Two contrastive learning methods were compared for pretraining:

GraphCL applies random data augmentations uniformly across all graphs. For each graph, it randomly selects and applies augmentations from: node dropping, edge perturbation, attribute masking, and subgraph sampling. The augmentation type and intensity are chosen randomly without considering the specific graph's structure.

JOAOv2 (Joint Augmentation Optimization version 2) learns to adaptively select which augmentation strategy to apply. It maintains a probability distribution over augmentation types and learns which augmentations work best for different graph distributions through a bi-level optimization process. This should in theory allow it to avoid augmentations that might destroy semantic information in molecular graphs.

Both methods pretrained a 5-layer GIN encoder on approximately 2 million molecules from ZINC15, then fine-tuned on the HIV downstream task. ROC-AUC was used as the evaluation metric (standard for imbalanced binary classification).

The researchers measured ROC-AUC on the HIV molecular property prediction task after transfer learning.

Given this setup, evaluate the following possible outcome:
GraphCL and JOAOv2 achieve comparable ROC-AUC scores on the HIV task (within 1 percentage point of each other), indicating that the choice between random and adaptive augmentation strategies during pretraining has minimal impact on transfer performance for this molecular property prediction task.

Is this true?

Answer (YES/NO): YES